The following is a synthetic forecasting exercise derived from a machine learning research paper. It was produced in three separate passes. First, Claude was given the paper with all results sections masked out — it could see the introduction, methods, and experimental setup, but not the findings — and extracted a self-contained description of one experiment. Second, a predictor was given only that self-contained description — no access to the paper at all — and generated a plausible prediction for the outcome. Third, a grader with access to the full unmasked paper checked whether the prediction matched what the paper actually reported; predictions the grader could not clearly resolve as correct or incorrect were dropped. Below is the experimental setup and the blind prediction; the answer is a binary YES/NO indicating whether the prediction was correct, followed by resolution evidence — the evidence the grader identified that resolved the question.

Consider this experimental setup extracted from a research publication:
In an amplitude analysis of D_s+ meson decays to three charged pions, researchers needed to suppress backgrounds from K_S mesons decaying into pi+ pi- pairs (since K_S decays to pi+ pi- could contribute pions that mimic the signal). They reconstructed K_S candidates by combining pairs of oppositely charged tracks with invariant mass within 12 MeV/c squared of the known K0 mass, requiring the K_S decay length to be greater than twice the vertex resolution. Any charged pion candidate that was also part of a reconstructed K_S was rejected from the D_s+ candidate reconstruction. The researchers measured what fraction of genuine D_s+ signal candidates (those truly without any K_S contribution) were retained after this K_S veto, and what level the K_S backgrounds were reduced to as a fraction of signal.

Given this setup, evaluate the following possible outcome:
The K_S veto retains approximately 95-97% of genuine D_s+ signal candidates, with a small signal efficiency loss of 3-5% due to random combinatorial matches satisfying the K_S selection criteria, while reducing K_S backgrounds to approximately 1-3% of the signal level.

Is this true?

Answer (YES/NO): NO